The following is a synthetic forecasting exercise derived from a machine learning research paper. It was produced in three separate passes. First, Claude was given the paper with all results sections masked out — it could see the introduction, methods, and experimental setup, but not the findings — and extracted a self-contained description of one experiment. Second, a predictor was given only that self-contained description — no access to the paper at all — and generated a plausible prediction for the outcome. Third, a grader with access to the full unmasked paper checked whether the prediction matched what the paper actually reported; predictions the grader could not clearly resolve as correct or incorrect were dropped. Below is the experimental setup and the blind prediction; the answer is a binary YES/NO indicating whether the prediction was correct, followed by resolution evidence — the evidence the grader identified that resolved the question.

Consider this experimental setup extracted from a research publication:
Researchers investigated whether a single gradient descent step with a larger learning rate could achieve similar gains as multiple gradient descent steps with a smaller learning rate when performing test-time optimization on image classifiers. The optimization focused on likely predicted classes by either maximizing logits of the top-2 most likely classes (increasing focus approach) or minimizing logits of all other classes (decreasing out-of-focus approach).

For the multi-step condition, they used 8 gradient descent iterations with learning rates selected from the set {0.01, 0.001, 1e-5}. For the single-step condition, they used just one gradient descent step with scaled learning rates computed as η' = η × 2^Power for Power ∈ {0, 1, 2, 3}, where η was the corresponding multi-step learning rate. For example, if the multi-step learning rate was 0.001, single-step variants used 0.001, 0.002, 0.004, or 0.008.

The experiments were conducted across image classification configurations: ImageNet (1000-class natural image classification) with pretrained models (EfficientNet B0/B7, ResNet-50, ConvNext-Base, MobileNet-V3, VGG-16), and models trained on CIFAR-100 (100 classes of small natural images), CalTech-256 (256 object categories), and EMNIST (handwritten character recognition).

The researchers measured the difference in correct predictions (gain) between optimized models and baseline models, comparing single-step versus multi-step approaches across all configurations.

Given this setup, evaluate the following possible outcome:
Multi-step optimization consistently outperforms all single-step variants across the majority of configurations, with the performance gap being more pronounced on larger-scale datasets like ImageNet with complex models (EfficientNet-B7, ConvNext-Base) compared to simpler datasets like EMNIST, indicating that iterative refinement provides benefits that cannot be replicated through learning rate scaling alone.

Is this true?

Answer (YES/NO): NO